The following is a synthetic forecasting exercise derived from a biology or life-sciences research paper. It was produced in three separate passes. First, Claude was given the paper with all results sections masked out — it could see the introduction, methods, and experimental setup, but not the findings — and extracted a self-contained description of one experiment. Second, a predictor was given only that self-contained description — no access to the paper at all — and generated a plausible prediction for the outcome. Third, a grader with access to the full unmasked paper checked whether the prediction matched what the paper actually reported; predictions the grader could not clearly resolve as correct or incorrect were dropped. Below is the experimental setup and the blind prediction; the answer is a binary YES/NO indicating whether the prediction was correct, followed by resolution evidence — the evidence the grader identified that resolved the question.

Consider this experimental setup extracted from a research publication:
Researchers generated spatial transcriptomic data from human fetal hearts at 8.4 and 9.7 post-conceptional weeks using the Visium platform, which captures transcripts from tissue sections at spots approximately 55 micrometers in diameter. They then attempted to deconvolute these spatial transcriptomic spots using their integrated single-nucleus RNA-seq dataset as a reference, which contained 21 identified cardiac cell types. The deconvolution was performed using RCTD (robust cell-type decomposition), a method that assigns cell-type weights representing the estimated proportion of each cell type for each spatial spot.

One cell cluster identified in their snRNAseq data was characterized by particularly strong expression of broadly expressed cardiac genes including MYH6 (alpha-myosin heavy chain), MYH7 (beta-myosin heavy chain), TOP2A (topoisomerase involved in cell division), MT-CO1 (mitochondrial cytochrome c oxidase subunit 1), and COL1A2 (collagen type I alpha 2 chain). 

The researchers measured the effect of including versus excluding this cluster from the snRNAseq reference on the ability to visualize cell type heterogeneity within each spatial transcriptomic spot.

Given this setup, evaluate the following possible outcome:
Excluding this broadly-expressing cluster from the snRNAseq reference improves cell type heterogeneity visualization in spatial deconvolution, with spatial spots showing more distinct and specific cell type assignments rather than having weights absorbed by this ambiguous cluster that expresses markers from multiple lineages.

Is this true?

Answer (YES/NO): YES